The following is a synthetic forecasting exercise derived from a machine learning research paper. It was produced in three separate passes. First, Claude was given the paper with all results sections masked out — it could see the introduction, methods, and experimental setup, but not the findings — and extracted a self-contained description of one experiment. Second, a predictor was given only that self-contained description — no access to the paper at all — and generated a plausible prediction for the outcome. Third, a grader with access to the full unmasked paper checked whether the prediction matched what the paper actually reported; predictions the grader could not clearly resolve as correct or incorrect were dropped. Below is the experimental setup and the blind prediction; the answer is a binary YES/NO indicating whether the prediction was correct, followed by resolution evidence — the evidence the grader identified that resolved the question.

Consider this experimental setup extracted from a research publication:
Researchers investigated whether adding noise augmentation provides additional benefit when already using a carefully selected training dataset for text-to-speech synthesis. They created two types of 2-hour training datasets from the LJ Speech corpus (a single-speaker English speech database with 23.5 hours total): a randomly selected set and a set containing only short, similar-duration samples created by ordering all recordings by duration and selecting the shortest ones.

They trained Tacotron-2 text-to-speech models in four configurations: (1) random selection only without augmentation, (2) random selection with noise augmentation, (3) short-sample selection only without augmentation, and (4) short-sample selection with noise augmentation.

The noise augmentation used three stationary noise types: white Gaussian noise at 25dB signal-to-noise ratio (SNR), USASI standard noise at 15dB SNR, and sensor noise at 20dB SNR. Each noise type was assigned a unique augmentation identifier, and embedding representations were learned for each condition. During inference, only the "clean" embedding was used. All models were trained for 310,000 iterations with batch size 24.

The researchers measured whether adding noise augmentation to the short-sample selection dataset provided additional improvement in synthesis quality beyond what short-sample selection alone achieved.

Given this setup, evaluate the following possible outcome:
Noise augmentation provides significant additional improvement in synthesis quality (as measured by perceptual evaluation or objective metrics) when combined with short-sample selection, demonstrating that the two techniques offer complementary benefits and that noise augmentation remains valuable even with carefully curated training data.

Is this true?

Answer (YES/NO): YES